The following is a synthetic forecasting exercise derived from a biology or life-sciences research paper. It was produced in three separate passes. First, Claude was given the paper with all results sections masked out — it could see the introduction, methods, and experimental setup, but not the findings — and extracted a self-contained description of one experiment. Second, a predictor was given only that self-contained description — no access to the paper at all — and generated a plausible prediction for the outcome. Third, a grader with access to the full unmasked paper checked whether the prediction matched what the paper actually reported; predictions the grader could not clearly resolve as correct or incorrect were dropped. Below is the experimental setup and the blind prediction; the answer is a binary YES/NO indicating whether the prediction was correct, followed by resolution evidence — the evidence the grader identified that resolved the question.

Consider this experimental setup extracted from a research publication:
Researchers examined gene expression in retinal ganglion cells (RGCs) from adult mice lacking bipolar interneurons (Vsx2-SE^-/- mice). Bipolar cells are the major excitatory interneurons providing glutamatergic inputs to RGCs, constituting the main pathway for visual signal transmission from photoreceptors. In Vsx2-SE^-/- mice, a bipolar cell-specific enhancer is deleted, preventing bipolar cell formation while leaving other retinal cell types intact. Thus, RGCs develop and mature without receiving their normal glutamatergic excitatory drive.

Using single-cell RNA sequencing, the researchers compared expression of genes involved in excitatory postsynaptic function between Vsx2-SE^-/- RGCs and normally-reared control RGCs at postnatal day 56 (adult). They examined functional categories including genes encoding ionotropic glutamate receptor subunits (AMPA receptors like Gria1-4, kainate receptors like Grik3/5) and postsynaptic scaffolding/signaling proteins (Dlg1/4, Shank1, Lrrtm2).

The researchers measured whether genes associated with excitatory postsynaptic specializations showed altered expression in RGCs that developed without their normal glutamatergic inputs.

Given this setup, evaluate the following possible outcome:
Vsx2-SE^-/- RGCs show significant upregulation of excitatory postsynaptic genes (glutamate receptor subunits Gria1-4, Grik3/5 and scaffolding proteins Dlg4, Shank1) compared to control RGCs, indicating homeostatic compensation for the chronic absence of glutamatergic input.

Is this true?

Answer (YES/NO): YES